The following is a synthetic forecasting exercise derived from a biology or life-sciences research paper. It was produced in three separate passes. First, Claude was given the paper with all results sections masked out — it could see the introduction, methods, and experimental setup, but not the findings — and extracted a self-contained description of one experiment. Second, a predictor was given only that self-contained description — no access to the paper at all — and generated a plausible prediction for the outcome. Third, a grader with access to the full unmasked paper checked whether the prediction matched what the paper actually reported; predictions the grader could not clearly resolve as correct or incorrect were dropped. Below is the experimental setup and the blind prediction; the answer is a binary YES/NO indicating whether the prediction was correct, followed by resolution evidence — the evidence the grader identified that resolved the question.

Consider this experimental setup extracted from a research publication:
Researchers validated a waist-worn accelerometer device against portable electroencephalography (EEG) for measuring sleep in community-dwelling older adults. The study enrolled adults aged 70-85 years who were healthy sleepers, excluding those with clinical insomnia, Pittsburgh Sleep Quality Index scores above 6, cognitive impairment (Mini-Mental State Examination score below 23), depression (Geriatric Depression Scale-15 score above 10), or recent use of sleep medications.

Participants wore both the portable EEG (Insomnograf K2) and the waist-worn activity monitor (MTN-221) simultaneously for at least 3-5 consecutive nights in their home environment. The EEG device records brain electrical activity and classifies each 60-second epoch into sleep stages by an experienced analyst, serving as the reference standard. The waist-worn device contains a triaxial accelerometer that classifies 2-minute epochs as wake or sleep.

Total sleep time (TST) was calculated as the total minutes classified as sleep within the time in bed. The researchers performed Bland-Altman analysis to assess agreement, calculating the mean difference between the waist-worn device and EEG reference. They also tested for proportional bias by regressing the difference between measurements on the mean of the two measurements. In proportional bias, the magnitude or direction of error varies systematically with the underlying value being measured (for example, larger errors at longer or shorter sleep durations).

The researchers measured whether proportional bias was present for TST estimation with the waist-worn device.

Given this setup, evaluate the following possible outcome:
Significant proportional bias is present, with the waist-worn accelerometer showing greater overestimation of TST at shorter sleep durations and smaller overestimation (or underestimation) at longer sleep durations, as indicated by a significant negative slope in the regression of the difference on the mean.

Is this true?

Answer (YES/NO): NO